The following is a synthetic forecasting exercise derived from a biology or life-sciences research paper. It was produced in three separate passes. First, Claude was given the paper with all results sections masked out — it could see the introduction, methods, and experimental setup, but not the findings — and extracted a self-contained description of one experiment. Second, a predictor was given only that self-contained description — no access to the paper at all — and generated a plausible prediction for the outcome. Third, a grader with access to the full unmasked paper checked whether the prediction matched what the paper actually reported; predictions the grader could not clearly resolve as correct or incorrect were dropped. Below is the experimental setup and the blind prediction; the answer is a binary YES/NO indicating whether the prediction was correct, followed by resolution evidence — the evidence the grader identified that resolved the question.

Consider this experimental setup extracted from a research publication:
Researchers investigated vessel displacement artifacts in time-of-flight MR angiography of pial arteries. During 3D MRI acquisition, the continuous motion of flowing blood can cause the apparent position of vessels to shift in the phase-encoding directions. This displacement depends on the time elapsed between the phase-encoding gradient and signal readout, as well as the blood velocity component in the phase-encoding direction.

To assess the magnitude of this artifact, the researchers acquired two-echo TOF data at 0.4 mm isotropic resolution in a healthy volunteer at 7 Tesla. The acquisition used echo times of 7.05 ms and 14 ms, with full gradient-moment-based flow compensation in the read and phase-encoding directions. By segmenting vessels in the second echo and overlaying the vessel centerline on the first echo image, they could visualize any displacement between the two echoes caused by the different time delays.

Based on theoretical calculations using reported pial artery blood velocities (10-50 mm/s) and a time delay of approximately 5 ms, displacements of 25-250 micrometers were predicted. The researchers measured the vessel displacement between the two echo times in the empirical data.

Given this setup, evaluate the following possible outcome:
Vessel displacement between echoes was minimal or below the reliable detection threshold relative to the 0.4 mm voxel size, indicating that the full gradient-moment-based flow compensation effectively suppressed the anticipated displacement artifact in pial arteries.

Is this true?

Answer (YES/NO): NO